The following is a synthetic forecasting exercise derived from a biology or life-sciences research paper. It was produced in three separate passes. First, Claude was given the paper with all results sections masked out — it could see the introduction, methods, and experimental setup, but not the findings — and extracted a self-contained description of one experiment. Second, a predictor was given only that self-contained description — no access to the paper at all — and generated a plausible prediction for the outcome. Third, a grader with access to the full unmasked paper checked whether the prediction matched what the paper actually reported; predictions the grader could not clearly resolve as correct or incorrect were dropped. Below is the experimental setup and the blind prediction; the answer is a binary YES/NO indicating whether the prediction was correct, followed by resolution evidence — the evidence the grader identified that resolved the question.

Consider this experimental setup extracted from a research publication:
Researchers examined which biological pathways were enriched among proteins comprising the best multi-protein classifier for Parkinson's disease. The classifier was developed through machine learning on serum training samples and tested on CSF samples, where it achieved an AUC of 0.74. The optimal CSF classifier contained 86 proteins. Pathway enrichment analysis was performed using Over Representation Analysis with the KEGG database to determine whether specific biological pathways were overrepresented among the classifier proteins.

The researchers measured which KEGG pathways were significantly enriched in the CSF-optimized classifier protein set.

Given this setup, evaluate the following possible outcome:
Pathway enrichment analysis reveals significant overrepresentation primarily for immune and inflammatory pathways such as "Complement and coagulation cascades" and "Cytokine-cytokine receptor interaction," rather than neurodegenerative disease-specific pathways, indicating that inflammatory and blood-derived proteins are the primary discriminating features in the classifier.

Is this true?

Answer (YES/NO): YES